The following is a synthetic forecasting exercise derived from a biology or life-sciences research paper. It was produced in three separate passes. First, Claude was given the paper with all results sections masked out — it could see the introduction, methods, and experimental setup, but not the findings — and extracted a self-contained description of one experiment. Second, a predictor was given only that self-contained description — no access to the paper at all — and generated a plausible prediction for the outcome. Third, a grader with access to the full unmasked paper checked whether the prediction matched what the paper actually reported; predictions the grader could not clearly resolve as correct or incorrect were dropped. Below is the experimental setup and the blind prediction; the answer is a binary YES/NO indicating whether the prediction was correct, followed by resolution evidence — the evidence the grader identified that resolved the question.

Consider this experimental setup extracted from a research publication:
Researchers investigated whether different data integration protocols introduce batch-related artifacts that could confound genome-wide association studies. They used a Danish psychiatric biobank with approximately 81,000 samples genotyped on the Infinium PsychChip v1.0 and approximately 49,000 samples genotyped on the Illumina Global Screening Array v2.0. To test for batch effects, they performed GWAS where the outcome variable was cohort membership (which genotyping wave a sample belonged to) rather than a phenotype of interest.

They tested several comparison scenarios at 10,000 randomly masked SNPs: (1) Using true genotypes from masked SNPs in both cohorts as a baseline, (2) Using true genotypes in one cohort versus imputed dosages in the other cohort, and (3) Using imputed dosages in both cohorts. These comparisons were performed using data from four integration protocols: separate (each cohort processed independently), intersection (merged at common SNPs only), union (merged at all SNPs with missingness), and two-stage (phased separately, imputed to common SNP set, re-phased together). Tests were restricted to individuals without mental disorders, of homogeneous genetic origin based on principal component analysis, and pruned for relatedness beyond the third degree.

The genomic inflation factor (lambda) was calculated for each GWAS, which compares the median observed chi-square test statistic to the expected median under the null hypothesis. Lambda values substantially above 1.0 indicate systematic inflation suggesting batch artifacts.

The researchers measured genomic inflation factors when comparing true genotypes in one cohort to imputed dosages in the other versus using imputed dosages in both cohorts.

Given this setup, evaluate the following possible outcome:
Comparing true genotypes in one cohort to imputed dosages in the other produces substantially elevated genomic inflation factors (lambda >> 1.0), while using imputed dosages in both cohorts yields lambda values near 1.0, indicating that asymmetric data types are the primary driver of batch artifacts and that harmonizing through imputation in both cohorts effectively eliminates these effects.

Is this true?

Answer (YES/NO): NO